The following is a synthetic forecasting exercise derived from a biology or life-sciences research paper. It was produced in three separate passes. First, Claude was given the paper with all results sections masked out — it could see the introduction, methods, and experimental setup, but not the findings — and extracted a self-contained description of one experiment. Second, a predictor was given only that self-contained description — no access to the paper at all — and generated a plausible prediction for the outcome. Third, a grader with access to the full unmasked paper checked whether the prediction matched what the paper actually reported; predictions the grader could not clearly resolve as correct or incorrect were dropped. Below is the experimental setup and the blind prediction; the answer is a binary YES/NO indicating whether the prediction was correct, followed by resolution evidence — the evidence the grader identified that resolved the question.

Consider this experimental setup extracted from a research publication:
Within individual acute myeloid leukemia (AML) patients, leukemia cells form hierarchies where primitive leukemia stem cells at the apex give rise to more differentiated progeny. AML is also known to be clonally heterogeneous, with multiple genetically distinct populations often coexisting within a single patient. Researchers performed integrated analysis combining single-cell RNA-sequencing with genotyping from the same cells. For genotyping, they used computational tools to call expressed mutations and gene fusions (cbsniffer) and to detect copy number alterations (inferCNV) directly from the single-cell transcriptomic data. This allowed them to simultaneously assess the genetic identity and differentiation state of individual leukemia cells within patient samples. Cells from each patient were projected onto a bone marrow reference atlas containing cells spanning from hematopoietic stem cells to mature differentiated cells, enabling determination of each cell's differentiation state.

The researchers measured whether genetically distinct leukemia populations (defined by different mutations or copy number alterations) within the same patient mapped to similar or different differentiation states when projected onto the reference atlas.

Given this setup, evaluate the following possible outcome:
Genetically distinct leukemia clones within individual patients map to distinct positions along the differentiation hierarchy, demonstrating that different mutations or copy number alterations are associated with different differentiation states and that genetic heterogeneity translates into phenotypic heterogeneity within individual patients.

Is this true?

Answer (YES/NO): YES